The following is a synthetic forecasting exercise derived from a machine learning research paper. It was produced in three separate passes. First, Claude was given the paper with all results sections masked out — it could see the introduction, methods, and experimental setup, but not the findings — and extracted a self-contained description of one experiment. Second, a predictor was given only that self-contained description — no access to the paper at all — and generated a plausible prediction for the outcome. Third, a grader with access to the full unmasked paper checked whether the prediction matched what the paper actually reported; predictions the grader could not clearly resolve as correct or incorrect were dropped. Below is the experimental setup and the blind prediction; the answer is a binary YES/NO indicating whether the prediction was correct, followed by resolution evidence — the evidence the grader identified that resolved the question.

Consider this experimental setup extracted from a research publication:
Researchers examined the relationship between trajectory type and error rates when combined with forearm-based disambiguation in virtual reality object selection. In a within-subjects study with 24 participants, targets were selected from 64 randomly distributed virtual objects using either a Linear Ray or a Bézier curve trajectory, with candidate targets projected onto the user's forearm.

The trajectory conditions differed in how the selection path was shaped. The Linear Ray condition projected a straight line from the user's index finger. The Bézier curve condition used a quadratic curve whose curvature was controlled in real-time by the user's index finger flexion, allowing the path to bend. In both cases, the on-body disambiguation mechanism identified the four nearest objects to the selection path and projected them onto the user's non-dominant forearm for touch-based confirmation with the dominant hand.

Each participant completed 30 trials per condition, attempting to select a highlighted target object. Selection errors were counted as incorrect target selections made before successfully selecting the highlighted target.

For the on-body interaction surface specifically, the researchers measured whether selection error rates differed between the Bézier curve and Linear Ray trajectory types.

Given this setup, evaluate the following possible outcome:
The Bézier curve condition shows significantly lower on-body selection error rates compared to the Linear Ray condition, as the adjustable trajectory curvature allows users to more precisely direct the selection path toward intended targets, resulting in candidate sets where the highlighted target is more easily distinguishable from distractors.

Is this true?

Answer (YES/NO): NO